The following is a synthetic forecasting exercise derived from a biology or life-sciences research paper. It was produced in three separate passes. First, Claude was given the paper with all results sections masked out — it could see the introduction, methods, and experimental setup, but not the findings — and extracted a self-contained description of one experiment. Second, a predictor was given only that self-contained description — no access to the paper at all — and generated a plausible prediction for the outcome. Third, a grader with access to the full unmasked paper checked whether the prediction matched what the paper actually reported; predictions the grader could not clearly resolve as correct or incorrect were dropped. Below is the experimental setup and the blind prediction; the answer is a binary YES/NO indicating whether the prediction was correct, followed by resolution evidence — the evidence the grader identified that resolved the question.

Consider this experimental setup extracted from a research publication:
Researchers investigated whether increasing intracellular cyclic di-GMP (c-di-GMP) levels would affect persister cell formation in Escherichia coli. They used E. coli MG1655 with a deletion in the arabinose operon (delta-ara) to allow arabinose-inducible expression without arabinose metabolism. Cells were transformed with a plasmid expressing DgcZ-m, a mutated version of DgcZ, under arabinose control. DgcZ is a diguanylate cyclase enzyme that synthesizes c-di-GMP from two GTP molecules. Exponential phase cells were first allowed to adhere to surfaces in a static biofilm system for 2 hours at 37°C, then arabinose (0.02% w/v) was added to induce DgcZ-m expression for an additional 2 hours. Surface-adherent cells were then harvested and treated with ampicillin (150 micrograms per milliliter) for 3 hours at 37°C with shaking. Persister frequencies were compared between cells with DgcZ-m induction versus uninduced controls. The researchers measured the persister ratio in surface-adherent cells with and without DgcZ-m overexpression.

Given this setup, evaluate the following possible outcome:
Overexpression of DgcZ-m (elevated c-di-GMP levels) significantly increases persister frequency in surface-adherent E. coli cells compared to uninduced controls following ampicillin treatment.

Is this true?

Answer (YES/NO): NO